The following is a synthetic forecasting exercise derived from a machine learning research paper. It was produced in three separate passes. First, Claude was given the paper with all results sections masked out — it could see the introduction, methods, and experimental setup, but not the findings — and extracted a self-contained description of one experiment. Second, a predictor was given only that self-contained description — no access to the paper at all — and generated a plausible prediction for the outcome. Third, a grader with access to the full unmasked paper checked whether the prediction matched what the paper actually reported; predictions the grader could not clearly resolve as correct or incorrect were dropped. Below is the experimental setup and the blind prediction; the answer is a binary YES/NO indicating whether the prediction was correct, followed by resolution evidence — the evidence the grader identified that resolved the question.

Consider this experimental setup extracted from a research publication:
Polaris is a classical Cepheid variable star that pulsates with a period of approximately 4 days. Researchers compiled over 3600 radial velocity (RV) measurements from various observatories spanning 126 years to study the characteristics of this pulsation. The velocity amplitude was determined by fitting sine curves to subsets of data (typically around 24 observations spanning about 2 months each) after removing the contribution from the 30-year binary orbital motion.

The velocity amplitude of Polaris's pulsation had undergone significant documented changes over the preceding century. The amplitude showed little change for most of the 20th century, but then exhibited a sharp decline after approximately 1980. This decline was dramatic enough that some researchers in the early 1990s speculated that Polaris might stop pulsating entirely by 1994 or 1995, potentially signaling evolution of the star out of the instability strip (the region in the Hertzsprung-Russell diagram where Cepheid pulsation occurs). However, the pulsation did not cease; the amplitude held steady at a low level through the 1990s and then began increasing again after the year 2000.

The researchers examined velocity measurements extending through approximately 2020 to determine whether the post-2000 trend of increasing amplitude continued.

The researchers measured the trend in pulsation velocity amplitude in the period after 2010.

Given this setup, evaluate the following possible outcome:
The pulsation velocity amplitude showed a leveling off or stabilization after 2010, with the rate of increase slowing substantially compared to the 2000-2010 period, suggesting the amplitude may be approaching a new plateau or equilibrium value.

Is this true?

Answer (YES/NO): NO